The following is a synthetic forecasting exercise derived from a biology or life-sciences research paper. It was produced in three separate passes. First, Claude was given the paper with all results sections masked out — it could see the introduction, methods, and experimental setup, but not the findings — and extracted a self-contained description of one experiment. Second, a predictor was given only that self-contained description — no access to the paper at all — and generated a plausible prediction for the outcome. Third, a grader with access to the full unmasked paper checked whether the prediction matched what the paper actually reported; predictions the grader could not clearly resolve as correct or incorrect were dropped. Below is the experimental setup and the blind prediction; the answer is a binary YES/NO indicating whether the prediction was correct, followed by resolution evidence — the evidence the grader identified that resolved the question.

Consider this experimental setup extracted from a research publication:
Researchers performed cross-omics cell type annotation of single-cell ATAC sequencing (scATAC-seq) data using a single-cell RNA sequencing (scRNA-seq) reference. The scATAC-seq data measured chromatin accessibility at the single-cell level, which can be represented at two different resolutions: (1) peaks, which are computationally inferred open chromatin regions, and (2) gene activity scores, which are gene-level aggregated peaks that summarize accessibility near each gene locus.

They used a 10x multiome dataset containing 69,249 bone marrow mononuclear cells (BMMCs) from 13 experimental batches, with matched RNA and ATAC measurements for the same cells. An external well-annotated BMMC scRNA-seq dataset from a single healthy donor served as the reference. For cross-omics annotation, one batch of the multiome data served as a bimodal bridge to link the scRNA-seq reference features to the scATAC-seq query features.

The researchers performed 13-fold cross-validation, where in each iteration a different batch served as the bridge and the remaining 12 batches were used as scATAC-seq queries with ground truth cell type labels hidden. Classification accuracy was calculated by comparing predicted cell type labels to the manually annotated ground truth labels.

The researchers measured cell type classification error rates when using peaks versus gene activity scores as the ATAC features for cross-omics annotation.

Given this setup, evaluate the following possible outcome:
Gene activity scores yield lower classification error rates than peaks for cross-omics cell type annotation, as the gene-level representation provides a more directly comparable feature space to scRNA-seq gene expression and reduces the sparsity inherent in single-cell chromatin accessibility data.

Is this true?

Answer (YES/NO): YES